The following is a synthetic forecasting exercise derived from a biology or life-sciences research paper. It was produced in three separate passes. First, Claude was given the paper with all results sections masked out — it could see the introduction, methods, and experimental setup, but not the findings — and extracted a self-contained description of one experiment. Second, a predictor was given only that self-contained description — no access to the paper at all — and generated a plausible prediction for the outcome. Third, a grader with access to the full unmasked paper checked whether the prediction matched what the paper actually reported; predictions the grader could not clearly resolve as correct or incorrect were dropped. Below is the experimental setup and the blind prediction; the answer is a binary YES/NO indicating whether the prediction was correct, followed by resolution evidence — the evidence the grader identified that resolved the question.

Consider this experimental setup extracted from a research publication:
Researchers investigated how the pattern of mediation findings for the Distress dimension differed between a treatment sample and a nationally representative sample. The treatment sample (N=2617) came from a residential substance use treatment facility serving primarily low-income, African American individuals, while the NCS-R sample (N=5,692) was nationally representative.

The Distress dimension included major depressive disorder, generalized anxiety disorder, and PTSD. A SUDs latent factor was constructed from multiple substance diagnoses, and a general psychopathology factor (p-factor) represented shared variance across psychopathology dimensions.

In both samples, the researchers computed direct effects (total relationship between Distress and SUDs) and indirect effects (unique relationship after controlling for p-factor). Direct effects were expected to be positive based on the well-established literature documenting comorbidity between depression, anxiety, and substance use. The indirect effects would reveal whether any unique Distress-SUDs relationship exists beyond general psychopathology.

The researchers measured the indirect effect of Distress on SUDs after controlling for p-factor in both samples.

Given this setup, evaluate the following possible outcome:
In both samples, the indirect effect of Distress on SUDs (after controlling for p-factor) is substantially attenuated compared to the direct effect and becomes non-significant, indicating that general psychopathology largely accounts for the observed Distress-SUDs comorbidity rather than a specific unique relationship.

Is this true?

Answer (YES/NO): YES